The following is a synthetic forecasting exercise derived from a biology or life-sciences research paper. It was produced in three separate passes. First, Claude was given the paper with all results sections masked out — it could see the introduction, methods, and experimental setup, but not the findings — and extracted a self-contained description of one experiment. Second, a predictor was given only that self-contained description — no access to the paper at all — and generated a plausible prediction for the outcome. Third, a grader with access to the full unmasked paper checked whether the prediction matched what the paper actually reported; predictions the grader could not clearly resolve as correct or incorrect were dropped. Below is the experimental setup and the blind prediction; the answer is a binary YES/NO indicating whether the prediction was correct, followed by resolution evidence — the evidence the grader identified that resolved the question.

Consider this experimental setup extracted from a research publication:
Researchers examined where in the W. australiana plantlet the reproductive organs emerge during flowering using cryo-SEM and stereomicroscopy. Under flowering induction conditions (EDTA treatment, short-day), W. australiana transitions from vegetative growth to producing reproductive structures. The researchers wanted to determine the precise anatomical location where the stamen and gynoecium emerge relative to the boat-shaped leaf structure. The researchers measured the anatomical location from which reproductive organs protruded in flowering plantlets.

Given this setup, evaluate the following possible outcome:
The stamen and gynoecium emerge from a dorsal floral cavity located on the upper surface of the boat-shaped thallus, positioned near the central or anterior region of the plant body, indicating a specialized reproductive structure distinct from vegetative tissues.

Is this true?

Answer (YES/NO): NO